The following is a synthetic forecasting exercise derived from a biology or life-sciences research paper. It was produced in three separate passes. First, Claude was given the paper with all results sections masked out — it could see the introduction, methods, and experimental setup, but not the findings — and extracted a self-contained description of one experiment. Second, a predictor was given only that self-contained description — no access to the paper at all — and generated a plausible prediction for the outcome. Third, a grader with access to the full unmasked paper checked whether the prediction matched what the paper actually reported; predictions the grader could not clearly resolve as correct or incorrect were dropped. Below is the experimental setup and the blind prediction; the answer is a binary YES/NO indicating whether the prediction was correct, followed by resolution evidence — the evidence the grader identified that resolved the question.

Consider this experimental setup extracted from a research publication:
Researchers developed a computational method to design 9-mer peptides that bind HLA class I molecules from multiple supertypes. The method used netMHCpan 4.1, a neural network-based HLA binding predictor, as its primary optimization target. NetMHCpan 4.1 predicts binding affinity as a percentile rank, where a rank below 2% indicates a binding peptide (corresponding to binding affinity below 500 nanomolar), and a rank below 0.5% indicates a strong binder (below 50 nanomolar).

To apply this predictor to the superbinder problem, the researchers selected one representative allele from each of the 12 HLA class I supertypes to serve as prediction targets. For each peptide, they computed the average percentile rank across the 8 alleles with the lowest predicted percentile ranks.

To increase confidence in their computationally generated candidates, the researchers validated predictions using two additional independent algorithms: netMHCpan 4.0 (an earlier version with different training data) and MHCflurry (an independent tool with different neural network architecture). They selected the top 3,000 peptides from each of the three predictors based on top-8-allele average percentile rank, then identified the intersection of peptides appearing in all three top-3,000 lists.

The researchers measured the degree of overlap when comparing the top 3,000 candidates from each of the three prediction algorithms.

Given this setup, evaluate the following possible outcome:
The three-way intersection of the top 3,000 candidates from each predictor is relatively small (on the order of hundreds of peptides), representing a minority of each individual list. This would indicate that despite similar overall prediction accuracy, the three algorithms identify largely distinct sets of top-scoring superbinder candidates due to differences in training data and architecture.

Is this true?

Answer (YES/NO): NO